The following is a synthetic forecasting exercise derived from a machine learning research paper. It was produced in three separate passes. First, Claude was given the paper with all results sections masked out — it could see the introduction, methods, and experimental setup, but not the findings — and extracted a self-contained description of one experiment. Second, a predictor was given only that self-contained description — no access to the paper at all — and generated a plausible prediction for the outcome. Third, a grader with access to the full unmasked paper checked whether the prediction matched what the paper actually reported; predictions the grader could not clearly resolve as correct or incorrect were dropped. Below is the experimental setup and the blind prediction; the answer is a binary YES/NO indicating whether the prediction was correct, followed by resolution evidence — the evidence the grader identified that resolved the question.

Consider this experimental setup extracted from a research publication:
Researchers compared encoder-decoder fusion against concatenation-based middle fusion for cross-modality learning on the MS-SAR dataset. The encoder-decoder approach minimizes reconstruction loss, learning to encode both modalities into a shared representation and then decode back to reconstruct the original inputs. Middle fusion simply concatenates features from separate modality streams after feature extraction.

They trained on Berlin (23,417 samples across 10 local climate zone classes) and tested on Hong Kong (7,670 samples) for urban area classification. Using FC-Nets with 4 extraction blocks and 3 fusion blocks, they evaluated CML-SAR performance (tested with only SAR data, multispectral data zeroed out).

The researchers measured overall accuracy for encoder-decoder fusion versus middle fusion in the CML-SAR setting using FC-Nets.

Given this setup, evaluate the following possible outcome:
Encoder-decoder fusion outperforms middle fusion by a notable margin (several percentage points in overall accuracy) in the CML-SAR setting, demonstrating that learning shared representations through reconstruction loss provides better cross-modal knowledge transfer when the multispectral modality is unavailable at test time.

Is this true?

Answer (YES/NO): YES